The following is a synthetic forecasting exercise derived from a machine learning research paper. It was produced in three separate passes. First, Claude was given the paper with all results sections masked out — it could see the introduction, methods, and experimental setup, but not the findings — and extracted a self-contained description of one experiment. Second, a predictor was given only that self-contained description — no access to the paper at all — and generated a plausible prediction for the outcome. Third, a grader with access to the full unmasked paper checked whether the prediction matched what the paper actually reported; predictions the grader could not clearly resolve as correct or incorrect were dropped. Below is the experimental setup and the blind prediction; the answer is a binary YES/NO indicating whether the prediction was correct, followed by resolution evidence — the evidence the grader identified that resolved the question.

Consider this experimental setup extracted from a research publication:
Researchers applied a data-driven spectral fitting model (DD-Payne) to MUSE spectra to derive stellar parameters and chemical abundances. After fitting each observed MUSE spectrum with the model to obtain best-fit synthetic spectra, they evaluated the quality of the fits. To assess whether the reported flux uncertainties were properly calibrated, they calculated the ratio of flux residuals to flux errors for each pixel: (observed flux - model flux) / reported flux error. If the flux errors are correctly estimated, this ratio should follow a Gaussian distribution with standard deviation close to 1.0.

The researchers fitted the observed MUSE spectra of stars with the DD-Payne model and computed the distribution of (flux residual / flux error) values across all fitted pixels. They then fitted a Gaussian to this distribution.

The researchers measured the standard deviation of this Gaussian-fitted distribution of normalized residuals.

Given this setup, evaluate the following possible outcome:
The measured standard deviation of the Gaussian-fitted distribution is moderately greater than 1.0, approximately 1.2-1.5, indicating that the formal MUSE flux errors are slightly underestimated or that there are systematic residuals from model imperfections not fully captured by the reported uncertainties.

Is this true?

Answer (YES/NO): NO